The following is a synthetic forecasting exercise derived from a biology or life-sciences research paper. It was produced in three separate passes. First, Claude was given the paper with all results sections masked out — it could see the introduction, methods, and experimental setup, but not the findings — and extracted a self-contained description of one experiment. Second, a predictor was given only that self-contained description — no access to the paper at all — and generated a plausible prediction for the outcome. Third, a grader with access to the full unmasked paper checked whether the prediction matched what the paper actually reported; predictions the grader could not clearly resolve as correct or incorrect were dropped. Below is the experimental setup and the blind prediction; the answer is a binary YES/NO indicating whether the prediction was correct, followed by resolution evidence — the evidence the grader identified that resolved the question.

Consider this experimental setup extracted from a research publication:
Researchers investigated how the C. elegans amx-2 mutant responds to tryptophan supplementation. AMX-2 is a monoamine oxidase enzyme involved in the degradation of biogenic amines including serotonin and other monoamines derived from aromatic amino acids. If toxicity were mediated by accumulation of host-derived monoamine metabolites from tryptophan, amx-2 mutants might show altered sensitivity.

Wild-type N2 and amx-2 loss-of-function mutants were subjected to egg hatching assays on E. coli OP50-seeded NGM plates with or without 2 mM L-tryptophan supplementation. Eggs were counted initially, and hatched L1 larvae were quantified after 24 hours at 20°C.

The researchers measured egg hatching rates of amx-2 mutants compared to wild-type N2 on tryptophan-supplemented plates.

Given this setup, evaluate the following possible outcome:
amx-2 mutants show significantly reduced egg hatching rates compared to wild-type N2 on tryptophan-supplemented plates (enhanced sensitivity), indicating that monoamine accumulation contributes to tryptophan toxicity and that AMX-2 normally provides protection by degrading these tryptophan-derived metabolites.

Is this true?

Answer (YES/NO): NO